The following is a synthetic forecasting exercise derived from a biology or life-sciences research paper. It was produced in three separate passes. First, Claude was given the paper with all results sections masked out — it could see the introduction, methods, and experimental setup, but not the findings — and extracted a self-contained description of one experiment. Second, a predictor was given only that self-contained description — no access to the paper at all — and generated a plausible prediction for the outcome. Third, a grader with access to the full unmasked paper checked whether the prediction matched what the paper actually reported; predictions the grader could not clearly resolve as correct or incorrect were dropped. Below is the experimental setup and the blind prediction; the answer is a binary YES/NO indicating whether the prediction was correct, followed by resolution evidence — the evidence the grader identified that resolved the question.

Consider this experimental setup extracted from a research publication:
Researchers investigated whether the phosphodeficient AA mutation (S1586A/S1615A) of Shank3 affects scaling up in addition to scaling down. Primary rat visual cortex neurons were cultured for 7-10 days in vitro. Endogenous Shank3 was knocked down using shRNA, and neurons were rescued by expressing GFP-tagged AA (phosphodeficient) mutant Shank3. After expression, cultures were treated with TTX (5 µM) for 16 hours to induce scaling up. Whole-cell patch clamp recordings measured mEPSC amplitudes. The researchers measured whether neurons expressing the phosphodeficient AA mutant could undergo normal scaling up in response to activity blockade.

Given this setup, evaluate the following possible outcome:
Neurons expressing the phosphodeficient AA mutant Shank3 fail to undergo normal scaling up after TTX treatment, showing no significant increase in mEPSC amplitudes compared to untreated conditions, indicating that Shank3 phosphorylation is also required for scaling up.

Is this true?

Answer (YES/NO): NO